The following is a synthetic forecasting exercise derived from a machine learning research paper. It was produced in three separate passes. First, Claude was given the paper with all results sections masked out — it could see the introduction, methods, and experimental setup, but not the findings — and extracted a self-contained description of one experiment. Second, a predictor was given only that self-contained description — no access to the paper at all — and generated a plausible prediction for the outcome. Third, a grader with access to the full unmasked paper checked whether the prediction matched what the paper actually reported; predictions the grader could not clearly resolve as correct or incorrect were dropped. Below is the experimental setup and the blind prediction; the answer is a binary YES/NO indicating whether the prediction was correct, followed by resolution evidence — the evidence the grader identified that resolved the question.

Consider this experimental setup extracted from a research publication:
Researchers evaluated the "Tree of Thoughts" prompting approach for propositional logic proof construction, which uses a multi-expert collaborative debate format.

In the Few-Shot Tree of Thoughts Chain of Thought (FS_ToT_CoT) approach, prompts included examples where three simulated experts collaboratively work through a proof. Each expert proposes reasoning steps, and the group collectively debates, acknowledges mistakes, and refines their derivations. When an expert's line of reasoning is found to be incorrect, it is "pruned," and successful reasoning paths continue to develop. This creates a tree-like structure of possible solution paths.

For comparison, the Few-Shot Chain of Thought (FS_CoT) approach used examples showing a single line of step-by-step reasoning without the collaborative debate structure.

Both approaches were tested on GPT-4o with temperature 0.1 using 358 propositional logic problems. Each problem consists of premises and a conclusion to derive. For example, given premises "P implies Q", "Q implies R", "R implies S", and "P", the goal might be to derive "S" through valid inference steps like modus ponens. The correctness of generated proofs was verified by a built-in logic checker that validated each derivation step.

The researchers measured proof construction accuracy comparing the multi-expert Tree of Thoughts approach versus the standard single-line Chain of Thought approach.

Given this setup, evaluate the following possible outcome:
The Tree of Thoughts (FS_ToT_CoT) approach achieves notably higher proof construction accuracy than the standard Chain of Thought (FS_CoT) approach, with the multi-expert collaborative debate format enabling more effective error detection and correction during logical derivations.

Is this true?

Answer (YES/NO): NO